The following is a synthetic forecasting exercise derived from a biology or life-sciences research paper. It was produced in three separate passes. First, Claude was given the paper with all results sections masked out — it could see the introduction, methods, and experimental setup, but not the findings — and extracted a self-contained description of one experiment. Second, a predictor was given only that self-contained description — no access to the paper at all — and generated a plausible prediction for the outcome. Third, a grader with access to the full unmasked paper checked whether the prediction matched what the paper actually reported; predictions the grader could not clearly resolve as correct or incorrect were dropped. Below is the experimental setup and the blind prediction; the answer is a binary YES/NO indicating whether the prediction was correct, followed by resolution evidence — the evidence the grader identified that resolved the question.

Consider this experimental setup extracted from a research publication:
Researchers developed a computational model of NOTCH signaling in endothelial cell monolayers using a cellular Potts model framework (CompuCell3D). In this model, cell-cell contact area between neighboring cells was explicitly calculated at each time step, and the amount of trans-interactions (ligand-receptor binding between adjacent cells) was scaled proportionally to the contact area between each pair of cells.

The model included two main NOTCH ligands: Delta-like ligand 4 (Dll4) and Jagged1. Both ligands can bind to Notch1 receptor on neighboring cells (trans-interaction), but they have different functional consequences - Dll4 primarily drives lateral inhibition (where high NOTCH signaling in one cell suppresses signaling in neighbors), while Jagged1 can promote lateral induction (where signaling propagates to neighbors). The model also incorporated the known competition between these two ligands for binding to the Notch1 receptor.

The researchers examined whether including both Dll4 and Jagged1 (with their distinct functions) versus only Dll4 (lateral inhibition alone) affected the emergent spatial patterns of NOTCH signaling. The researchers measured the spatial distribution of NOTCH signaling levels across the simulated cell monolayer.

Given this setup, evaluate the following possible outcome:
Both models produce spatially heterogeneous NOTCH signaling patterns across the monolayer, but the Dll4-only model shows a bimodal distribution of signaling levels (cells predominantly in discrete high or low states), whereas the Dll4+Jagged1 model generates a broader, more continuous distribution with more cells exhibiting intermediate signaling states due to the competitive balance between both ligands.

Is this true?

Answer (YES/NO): YES